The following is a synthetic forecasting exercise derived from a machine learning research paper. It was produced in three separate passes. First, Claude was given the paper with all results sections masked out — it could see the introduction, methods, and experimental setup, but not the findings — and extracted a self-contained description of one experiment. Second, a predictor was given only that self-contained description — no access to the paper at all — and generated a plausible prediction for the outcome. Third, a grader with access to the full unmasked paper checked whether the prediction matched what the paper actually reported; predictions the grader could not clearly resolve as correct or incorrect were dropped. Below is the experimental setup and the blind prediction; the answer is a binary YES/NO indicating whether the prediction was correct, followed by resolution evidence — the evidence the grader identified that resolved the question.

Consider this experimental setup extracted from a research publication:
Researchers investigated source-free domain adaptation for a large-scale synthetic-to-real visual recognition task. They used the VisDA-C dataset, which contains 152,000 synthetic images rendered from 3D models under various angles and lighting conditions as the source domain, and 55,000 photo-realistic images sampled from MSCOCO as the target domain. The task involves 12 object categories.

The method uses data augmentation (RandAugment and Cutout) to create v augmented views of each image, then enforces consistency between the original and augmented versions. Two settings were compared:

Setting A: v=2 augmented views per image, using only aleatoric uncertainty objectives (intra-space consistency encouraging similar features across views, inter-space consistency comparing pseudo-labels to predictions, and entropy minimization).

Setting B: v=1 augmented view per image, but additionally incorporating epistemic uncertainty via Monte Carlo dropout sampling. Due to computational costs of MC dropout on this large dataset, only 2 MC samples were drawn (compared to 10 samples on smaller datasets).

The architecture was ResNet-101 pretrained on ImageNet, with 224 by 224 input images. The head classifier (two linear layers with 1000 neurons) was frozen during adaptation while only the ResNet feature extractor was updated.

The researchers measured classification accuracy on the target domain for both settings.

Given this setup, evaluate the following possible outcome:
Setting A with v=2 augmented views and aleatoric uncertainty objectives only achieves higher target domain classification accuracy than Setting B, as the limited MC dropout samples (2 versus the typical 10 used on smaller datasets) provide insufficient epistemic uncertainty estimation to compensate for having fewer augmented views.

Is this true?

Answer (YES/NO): YES